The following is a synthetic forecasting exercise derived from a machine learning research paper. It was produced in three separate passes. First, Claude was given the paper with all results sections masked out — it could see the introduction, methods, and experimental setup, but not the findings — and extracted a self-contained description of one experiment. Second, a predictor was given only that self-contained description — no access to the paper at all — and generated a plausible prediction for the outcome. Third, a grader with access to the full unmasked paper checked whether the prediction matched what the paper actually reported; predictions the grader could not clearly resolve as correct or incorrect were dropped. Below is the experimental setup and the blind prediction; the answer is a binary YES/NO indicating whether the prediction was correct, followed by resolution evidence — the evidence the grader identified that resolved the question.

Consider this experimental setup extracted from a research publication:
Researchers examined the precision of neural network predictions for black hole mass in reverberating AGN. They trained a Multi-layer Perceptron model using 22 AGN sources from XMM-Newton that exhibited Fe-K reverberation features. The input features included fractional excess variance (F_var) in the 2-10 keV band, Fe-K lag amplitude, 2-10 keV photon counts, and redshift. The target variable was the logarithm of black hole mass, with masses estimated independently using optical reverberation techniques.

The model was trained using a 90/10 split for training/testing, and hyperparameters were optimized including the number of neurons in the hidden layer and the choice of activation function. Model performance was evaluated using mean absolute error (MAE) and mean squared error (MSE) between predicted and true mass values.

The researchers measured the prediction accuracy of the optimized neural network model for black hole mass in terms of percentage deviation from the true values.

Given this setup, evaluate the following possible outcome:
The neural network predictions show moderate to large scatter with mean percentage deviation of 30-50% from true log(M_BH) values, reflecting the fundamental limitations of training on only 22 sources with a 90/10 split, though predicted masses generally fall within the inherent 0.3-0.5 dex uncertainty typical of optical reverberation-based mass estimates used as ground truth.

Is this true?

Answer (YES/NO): NO